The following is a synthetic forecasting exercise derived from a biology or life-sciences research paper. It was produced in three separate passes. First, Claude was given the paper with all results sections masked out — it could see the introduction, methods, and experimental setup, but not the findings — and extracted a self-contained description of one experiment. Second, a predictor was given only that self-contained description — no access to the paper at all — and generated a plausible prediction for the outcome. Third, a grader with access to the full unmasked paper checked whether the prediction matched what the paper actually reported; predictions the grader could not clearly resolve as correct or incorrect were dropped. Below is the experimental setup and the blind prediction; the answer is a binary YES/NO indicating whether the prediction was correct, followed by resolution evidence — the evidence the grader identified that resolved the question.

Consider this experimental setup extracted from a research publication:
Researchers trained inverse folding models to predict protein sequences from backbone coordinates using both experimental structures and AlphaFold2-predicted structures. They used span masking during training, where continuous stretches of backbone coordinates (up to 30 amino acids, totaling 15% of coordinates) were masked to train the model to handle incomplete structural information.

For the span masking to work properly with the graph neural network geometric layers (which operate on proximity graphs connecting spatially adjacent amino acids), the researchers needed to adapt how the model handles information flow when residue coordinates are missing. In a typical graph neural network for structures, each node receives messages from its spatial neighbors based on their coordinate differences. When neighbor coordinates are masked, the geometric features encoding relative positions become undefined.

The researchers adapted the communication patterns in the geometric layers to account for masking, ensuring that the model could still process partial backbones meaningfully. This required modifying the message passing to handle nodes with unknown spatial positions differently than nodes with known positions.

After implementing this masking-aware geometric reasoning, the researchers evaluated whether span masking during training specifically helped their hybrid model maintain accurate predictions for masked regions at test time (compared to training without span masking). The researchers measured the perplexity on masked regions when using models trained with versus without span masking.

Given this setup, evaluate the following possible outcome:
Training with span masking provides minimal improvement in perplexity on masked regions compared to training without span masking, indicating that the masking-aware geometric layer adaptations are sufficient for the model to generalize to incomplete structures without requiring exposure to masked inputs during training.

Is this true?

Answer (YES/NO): NO